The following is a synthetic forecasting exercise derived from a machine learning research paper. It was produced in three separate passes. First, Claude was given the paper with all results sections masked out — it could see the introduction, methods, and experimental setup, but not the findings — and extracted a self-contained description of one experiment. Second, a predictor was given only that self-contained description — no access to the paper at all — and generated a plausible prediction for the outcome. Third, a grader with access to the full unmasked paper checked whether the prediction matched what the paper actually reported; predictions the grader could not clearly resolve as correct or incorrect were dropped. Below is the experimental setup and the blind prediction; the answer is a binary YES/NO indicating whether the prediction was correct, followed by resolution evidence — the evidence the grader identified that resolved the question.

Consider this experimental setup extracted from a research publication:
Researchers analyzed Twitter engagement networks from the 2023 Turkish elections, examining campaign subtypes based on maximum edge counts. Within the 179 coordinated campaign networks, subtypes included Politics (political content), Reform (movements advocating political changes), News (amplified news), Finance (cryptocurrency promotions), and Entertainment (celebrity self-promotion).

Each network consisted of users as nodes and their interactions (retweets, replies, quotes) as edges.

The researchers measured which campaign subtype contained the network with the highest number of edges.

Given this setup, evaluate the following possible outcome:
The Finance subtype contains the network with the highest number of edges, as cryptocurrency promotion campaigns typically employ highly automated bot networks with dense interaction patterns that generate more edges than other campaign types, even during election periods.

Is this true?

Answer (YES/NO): NO